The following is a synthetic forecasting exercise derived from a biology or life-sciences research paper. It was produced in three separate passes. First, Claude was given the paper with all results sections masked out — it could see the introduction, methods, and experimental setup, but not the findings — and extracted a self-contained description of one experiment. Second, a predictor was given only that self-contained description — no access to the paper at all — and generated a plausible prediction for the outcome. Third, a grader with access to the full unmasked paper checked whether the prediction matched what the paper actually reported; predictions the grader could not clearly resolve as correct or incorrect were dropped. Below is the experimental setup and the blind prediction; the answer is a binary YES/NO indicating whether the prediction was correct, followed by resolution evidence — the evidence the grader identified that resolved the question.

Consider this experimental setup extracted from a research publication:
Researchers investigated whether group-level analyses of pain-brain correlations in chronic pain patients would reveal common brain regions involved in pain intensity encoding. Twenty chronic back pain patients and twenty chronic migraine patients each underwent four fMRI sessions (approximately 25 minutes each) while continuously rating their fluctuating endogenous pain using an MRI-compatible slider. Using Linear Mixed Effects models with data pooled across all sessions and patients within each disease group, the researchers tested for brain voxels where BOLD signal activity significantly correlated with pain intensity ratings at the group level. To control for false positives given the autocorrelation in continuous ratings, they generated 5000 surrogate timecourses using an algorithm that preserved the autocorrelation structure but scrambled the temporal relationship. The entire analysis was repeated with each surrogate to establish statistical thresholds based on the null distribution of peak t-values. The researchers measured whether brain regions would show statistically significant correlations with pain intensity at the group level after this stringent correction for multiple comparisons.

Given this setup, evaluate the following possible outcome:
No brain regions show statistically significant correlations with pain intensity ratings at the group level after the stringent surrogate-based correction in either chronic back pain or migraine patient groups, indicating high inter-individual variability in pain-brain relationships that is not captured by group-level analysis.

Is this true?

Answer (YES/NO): NO